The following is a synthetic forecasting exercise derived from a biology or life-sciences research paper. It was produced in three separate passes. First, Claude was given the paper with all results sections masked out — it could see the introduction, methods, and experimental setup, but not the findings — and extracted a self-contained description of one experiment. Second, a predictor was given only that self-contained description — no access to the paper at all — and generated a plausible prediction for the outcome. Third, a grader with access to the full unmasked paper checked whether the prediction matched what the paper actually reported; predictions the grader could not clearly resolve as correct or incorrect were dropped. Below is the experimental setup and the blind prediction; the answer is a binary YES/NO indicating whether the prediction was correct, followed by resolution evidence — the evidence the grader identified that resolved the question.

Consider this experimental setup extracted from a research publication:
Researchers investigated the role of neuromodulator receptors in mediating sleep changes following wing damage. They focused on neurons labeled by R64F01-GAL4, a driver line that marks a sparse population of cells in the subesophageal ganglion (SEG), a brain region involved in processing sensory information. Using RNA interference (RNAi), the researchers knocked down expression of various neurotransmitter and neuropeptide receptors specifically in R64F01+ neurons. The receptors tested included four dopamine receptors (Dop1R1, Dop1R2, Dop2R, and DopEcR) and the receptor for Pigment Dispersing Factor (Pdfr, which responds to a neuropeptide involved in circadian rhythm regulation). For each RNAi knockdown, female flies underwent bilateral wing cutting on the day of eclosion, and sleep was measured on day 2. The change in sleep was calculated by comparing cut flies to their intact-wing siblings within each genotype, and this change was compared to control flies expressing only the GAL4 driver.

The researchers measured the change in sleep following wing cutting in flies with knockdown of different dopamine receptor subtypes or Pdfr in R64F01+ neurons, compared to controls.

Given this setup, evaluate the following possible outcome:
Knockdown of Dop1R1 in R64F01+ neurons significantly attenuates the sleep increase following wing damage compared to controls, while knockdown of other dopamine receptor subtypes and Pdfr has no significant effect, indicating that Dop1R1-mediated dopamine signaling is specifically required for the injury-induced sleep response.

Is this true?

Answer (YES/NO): NO